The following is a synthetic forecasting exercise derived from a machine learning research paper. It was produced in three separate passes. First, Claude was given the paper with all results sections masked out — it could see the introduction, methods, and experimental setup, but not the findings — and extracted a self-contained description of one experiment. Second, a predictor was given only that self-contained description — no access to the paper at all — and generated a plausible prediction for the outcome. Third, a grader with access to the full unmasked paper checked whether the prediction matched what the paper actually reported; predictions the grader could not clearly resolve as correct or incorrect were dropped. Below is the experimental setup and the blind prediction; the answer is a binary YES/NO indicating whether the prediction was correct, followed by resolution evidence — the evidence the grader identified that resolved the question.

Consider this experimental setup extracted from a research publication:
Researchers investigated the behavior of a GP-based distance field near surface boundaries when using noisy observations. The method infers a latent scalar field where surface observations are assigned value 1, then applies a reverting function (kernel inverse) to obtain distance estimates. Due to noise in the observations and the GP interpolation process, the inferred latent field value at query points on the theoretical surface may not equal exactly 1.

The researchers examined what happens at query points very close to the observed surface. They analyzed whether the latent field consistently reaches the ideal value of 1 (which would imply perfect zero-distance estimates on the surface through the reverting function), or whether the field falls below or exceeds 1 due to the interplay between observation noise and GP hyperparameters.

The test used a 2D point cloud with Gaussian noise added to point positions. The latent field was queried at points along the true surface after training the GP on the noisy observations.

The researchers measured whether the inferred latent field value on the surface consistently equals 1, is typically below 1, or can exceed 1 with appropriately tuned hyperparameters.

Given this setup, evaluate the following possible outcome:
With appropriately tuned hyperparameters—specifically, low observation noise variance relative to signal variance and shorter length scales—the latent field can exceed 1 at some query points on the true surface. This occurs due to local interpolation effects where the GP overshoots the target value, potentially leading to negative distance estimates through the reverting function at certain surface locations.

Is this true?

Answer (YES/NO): YES